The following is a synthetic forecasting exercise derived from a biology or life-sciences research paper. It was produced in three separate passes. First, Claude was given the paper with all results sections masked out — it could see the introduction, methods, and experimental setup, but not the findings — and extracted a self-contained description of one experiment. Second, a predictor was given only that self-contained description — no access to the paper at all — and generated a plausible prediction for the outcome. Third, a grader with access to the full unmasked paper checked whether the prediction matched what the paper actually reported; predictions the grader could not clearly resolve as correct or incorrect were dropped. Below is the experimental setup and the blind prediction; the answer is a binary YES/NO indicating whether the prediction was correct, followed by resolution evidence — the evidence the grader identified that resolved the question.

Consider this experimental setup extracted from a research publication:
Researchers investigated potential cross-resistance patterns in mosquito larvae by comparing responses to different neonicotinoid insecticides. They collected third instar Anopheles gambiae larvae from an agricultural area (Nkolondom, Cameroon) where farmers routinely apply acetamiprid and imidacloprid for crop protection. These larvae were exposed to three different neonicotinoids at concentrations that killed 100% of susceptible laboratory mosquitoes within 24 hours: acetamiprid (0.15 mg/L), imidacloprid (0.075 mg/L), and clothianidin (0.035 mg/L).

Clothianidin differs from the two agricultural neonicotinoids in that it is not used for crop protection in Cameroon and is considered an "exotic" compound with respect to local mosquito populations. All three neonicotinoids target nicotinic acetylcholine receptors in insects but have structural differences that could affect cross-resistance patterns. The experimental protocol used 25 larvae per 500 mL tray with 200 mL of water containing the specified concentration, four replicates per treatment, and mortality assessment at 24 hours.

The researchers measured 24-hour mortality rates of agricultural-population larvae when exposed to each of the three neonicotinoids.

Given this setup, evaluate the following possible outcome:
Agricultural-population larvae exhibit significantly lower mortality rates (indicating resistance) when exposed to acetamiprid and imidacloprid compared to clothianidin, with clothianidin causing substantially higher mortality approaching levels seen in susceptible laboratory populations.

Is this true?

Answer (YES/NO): NO